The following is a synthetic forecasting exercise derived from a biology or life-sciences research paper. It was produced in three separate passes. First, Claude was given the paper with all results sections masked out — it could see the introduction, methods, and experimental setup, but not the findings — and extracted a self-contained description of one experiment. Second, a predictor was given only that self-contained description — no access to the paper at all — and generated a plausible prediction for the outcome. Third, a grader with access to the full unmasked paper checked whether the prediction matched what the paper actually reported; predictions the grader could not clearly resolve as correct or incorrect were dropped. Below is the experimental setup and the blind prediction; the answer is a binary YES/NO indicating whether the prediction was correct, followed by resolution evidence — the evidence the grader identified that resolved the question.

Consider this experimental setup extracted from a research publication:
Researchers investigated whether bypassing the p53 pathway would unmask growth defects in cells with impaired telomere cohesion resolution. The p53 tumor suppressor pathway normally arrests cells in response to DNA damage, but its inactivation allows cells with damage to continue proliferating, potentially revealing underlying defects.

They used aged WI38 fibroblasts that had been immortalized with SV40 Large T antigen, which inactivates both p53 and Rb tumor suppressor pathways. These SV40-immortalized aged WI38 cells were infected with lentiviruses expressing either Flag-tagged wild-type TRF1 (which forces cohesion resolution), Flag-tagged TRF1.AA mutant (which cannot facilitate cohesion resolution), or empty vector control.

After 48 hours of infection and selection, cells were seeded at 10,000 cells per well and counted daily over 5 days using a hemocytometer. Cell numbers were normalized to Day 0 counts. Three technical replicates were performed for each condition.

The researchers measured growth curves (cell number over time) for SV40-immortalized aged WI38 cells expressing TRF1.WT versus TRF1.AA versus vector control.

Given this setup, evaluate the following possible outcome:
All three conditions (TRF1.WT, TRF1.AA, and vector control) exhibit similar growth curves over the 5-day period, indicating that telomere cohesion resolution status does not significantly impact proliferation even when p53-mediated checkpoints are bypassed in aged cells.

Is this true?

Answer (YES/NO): YES